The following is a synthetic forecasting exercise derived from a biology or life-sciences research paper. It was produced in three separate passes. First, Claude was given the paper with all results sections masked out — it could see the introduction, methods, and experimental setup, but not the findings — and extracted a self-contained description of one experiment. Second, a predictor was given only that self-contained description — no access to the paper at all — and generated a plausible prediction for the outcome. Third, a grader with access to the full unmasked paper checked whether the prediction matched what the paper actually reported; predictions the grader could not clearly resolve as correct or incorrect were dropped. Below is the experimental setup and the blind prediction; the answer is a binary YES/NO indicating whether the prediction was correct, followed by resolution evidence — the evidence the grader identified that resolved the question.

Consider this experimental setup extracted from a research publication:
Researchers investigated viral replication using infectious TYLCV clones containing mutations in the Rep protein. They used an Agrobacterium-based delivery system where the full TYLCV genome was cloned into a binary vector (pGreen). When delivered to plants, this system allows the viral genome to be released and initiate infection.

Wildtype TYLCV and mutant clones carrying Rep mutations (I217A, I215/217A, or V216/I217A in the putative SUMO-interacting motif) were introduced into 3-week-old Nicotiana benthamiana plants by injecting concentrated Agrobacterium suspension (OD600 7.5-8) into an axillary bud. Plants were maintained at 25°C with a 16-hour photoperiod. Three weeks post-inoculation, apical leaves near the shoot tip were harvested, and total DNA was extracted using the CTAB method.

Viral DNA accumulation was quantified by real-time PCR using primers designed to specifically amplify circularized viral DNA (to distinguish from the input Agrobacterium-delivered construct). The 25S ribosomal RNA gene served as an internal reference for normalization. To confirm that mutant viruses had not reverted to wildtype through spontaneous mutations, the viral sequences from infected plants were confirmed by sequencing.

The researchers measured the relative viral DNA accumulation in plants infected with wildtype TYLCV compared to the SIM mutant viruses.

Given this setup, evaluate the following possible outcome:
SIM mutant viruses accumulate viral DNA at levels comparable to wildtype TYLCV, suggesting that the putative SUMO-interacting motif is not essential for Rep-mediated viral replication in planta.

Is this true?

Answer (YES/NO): NO